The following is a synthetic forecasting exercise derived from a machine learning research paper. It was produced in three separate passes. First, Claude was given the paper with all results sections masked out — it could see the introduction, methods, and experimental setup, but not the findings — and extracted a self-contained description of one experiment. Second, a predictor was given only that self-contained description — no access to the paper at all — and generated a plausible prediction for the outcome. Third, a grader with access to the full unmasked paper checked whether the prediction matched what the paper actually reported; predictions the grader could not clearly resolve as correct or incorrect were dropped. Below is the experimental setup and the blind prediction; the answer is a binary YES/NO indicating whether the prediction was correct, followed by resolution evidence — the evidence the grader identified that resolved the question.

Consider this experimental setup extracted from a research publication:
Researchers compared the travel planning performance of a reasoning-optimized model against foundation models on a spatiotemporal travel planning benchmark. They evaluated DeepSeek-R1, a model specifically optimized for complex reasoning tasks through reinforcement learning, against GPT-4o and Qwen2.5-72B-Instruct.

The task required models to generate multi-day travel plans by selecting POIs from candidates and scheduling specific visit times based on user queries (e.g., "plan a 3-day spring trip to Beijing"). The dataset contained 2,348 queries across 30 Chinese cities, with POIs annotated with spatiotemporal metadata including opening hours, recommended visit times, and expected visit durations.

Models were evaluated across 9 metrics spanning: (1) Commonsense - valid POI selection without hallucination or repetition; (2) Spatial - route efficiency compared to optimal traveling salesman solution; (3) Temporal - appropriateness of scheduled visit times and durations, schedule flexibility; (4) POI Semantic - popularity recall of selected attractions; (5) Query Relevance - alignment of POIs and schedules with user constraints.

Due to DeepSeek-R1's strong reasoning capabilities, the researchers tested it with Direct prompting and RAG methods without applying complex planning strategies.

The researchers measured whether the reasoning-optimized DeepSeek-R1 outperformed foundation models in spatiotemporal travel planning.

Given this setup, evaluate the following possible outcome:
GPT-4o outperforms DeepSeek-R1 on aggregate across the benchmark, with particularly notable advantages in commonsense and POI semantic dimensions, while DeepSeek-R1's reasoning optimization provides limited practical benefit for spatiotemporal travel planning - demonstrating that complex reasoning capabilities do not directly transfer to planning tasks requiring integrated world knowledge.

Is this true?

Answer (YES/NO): NO